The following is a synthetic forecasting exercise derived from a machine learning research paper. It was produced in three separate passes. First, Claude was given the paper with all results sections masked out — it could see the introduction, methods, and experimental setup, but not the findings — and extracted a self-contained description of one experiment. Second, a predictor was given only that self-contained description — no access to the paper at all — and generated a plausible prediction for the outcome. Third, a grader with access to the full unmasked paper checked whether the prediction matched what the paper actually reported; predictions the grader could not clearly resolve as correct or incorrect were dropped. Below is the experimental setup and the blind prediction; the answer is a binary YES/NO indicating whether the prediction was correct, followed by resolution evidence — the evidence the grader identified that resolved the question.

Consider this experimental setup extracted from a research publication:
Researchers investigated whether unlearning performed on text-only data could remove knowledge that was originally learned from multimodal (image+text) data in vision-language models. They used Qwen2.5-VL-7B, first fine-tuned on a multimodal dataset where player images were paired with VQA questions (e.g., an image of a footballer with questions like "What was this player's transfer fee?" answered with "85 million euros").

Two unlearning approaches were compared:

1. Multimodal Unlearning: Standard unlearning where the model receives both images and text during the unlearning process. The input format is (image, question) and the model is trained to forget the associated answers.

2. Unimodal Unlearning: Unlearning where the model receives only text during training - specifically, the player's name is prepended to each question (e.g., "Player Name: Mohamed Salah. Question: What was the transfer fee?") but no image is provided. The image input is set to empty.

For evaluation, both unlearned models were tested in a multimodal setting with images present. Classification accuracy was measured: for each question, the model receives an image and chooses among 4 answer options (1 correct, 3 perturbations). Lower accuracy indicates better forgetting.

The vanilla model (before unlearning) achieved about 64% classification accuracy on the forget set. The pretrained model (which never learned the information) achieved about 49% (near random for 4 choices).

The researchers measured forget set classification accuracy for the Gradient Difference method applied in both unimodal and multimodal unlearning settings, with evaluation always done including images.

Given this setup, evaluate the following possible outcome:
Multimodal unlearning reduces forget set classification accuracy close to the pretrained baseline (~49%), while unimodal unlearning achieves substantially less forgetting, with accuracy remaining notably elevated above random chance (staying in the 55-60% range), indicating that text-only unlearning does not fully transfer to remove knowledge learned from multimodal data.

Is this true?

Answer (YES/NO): NO